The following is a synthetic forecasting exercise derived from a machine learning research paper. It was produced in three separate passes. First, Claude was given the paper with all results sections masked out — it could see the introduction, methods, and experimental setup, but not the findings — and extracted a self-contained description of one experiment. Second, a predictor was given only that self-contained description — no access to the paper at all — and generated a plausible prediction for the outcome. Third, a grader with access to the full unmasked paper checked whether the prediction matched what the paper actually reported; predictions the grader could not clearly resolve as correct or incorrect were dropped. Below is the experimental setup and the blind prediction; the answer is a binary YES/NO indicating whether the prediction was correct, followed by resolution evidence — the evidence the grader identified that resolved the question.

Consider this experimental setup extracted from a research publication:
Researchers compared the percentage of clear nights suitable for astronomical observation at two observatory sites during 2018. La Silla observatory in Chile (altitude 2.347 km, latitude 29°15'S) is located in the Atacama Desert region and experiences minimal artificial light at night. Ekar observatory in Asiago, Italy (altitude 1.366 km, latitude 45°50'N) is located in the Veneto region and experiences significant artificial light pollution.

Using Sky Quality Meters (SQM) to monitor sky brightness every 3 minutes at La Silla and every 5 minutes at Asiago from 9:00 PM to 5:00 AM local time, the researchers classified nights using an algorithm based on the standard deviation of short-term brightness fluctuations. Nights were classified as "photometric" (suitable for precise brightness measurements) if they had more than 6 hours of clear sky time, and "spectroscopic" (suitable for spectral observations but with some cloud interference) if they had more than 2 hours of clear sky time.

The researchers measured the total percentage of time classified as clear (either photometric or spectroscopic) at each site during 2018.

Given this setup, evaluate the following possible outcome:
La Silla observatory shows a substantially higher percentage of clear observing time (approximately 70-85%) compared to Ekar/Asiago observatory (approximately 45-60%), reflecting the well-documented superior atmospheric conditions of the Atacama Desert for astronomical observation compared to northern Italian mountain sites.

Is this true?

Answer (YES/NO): YES